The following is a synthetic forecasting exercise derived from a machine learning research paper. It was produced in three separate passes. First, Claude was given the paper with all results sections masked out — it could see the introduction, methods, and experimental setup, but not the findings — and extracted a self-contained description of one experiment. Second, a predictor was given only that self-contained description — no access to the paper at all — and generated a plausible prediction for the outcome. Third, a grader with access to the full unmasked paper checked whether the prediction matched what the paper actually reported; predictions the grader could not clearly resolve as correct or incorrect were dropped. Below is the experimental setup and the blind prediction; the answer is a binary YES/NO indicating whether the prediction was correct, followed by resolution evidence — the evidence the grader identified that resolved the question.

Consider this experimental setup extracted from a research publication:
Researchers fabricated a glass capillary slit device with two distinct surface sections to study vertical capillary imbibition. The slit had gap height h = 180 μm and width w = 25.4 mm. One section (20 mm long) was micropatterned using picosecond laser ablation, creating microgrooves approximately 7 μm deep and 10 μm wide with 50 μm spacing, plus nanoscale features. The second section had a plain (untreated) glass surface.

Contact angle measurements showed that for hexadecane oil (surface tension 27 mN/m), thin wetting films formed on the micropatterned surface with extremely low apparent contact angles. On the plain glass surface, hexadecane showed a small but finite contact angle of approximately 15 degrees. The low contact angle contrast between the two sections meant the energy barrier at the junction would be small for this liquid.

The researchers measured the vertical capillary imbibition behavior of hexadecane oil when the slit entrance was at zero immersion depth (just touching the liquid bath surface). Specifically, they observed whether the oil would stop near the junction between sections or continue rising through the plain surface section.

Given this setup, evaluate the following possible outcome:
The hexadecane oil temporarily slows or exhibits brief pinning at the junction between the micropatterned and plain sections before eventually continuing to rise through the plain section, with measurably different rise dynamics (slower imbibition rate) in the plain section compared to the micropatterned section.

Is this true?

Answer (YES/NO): NO